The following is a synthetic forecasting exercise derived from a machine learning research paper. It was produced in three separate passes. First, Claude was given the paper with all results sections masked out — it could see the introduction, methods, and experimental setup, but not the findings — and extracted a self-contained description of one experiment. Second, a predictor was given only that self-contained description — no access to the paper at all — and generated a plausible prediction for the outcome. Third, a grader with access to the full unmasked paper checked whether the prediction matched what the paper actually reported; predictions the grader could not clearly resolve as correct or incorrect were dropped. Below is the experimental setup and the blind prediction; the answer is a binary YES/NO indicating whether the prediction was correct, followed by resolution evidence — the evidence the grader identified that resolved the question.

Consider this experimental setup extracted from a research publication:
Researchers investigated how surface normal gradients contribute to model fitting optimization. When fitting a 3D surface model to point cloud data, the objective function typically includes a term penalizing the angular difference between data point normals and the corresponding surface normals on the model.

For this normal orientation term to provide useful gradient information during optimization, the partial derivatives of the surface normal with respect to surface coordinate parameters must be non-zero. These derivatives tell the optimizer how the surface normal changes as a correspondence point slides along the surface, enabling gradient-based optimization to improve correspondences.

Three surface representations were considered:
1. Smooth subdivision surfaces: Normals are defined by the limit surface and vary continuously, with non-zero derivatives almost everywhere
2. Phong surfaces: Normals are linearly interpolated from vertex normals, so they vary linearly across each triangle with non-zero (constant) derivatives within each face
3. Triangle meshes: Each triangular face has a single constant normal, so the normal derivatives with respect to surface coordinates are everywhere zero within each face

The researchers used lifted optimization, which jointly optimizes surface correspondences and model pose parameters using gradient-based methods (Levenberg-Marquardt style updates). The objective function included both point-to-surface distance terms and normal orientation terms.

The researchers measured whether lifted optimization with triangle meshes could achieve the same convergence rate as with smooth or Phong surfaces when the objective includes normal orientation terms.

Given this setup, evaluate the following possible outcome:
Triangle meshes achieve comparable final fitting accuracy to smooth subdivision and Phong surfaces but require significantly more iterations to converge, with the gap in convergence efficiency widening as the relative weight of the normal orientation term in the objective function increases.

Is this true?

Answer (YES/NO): NO